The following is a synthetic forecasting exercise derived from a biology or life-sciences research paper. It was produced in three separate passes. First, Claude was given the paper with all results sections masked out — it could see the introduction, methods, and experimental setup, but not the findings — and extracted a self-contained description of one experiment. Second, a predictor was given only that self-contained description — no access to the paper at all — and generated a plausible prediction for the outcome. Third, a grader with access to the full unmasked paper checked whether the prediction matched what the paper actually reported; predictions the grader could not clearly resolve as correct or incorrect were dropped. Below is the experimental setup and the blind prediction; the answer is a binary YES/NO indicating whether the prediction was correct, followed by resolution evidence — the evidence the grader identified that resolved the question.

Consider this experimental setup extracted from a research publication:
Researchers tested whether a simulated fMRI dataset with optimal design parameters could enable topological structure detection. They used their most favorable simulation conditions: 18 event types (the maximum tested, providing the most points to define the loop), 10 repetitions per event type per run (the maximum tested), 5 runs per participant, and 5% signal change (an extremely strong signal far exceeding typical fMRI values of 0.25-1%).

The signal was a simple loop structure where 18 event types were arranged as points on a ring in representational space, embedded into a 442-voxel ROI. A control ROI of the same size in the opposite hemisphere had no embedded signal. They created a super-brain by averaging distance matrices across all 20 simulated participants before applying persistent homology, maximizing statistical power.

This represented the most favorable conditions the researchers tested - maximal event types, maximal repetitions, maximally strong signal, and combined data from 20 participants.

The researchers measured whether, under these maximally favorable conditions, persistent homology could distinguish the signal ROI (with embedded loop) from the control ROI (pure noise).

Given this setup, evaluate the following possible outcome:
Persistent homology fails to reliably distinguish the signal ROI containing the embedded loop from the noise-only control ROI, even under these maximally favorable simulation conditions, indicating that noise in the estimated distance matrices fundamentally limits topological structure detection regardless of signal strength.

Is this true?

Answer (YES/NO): NO